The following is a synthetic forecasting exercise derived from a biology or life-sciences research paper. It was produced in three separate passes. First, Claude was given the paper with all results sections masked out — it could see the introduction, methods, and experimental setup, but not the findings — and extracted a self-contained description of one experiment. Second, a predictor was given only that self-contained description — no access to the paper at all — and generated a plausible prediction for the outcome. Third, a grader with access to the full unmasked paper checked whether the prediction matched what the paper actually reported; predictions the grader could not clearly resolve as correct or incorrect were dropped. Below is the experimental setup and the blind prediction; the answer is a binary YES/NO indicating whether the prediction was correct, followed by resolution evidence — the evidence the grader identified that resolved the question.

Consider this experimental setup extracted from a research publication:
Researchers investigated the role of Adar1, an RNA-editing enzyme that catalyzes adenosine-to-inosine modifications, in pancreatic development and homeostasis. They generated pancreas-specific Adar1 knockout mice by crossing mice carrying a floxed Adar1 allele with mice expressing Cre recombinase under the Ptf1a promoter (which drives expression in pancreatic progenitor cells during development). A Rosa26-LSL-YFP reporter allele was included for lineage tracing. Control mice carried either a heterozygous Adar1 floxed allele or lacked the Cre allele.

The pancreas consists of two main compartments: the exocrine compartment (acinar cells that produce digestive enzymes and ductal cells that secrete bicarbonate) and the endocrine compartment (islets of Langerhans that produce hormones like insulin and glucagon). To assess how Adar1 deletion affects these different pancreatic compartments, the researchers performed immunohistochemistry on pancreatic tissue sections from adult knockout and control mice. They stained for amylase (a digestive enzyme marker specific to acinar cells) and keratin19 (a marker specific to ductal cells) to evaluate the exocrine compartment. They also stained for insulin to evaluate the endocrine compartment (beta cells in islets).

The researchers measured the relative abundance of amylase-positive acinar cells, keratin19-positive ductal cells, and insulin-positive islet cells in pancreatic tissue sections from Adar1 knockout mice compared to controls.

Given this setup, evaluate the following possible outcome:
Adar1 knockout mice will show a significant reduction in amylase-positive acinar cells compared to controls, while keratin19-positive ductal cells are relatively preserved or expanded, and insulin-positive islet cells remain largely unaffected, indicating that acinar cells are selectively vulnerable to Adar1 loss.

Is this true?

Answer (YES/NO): YES